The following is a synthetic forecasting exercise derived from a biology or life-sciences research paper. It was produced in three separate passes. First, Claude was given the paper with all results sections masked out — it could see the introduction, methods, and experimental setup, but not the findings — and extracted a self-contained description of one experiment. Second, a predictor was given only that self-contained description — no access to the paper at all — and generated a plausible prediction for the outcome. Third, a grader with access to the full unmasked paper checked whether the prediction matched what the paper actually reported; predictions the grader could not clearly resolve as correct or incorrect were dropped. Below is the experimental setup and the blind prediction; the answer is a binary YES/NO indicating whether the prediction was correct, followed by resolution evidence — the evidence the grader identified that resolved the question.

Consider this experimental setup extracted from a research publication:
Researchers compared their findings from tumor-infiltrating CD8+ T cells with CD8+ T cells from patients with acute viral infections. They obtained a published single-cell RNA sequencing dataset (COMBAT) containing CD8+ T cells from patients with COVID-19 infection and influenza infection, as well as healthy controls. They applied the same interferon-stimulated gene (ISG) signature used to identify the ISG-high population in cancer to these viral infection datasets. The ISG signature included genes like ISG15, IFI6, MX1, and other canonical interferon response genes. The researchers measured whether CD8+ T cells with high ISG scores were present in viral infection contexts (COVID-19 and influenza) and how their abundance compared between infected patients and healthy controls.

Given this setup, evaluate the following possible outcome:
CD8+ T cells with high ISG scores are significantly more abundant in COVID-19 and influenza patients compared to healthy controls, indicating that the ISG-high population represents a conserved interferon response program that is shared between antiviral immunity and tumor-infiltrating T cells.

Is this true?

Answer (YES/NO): YES